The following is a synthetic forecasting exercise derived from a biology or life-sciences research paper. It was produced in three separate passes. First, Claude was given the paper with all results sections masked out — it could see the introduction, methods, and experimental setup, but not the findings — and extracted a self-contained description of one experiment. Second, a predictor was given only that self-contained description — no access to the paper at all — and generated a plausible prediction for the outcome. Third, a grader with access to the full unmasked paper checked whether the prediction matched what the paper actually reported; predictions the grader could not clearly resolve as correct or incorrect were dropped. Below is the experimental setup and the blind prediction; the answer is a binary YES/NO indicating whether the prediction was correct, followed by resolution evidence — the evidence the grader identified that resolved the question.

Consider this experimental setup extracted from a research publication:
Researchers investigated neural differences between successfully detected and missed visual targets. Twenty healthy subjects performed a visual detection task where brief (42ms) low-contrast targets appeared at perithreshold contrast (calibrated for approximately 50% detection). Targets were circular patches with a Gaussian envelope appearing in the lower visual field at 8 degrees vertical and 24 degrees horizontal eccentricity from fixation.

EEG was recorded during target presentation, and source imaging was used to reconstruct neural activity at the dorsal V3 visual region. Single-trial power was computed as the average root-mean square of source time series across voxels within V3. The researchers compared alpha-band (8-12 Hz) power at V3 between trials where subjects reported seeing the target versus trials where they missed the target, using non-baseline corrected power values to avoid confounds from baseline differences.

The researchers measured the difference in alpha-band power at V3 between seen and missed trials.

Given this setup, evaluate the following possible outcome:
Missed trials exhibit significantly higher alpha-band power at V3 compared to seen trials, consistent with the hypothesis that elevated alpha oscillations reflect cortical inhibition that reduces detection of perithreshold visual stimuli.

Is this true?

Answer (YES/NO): YES